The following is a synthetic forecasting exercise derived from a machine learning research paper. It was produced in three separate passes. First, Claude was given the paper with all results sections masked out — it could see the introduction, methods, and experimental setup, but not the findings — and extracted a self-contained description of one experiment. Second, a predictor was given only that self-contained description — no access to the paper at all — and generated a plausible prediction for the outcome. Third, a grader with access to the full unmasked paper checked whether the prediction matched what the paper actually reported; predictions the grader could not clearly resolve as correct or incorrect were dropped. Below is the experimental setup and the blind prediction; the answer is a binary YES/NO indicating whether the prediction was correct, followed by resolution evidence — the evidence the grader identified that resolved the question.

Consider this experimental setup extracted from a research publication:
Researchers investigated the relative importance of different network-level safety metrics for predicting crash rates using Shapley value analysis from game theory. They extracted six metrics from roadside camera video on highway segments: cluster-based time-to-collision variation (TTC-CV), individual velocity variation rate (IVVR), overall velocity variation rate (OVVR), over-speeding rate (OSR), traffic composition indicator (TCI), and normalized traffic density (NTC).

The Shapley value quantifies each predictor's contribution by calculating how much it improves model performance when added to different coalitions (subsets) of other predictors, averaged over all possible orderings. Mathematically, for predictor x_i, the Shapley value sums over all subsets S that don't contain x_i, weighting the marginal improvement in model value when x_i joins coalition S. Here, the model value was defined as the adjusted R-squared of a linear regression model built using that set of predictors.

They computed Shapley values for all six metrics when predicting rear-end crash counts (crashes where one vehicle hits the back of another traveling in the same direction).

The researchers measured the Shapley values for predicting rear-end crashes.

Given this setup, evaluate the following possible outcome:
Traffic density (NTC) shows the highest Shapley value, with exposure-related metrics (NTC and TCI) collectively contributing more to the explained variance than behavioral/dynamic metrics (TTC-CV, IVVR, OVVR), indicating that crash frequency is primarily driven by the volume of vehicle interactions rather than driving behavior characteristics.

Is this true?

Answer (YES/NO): NO